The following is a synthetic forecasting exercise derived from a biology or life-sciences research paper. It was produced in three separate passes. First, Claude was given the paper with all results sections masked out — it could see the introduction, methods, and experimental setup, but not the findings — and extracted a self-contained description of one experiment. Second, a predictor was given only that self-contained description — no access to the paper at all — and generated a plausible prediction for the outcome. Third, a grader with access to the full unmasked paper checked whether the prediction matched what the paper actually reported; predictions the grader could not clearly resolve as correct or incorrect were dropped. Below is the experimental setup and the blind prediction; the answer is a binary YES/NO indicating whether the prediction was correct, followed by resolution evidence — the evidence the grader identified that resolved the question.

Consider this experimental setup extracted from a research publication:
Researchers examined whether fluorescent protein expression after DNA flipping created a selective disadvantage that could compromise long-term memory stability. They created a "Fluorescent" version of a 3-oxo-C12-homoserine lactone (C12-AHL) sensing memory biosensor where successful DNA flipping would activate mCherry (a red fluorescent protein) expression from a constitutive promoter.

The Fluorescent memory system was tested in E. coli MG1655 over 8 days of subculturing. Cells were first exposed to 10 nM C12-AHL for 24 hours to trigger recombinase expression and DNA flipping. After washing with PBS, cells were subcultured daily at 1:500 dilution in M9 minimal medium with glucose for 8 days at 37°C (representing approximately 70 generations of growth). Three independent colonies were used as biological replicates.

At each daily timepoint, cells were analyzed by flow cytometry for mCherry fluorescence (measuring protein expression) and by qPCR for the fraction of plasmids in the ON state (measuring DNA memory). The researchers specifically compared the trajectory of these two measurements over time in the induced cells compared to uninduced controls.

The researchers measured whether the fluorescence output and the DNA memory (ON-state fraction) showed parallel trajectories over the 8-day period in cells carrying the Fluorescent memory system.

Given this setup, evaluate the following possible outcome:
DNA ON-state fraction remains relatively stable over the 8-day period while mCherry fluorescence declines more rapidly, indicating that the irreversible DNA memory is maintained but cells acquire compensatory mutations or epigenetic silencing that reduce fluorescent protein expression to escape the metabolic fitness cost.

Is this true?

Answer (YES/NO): NO